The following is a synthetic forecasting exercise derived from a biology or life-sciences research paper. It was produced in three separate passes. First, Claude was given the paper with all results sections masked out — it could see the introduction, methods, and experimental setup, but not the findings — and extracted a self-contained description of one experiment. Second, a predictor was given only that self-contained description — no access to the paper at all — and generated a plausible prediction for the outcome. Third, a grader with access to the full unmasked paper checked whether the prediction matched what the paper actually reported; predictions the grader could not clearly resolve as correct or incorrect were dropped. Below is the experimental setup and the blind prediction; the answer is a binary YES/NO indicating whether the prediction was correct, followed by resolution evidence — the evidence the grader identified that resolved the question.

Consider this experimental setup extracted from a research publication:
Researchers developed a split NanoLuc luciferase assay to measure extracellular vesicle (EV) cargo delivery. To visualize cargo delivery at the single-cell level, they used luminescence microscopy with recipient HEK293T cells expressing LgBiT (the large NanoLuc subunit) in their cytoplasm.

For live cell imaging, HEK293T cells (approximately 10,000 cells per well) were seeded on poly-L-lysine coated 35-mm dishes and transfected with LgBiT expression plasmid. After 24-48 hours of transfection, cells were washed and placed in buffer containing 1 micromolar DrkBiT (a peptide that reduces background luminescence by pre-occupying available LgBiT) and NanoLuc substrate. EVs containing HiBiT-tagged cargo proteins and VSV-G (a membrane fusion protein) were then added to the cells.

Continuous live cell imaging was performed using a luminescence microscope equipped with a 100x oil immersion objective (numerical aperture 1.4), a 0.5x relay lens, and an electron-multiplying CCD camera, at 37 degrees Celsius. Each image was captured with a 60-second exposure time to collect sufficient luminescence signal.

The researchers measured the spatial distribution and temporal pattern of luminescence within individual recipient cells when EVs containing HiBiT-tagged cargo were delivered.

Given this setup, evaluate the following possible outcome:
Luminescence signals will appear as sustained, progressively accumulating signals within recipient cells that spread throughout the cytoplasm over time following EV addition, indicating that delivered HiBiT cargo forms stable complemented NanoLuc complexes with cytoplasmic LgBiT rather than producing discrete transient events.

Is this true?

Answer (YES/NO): NO